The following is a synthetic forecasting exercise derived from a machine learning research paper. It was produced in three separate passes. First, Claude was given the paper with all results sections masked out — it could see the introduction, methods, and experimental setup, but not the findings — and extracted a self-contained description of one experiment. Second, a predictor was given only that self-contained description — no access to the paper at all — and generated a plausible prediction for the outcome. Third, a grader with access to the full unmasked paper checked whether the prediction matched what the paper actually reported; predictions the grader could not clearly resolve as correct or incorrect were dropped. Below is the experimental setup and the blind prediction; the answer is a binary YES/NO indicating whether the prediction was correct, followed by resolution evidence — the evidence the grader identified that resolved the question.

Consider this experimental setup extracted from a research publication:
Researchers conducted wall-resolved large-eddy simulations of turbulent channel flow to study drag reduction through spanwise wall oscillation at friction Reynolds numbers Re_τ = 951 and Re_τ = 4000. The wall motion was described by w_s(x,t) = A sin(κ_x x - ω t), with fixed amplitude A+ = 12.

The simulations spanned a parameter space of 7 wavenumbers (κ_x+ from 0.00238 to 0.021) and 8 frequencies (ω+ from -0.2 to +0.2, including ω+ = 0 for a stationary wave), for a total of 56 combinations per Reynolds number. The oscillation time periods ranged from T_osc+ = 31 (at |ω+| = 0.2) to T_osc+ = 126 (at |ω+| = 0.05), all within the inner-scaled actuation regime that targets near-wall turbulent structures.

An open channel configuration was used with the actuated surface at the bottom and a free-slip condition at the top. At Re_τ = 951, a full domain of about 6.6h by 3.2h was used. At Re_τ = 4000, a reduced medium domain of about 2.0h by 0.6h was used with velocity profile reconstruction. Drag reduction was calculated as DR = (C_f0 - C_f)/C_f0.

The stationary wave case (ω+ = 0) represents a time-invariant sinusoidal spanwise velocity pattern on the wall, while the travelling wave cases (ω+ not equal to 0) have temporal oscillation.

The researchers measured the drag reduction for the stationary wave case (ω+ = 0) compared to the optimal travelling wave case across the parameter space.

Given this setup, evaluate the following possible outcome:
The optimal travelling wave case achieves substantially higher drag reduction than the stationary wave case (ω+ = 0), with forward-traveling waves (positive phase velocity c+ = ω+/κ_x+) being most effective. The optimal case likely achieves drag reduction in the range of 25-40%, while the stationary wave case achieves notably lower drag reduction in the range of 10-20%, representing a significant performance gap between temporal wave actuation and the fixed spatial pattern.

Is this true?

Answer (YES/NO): NO